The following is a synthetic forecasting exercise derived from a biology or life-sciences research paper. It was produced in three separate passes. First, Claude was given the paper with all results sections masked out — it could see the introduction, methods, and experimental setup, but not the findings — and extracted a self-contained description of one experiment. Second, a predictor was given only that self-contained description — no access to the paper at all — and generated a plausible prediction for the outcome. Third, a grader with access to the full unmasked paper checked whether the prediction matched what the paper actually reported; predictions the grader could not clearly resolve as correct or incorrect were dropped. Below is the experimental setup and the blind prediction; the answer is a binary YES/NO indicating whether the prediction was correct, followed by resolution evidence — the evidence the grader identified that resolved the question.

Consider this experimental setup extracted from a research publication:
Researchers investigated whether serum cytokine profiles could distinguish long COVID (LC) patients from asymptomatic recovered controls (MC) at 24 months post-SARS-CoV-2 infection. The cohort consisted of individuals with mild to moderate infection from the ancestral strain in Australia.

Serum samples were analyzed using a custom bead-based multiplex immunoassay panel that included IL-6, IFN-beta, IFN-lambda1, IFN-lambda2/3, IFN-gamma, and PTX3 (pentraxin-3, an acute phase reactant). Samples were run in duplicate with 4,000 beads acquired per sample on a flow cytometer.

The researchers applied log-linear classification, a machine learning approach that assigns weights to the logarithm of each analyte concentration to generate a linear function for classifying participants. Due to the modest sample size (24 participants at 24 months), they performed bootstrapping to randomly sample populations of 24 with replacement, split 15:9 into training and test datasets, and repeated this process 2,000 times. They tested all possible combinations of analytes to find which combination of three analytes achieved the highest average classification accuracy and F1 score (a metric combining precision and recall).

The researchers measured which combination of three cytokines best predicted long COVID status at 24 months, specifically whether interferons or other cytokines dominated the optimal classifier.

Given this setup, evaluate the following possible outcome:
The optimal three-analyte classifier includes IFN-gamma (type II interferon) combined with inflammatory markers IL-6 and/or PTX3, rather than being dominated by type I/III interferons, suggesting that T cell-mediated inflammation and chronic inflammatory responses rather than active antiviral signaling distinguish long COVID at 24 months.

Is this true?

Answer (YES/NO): NO